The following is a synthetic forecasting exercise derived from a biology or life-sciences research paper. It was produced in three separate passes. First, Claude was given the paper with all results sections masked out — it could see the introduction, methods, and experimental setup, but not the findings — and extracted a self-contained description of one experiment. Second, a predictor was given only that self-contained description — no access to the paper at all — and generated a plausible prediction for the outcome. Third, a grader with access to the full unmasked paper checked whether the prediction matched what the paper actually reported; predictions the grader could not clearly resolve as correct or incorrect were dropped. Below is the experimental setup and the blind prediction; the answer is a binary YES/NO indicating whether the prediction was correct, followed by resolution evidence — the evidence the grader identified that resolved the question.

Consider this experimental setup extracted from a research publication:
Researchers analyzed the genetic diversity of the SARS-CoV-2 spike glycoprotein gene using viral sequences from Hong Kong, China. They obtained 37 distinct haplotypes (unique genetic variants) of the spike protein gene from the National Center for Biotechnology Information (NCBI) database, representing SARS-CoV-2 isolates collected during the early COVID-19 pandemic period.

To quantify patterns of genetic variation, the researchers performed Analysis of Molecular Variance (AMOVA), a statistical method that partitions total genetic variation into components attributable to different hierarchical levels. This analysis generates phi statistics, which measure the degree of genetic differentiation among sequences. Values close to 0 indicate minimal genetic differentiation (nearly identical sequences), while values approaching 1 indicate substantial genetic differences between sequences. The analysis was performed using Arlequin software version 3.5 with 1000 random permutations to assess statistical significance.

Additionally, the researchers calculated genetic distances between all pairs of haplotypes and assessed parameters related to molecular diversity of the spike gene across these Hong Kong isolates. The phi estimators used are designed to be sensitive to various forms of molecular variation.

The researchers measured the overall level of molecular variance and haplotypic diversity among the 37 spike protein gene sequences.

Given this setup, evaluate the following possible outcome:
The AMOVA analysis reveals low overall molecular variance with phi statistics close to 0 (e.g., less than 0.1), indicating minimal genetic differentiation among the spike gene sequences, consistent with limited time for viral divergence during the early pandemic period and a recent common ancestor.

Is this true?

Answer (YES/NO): YES